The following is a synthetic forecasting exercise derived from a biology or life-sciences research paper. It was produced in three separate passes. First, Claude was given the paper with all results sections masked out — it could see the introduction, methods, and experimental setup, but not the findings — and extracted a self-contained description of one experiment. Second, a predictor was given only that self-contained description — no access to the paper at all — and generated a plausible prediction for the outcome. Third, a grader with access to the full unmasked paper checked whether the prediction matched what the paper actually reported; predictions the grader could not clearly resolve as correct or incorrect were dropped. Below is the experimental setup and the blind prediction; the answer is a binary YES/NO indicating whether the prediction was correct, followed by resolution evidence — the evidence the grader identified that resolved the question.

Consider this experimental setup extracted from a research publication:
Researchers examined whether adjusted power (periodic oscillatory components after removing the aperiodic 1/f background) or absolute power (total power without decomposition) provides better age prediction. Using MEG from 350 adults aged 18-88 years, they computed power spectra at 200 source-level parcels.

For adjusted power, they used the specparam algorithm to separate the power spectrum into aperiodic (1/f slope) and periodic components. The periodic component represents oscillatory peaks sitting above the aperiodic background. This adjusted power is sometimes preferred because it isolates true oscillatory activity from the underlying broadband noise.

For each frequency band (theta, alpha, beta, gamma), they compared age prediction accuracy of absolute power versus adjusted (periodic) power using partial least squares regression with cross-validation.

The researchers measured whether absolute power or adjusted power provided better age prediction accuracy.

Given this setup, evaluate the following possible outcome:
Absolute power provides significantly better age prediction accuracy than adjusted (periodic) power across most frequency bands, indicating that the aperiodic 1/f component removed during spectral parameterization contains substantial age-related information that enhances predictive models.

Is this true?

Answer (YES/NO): NO